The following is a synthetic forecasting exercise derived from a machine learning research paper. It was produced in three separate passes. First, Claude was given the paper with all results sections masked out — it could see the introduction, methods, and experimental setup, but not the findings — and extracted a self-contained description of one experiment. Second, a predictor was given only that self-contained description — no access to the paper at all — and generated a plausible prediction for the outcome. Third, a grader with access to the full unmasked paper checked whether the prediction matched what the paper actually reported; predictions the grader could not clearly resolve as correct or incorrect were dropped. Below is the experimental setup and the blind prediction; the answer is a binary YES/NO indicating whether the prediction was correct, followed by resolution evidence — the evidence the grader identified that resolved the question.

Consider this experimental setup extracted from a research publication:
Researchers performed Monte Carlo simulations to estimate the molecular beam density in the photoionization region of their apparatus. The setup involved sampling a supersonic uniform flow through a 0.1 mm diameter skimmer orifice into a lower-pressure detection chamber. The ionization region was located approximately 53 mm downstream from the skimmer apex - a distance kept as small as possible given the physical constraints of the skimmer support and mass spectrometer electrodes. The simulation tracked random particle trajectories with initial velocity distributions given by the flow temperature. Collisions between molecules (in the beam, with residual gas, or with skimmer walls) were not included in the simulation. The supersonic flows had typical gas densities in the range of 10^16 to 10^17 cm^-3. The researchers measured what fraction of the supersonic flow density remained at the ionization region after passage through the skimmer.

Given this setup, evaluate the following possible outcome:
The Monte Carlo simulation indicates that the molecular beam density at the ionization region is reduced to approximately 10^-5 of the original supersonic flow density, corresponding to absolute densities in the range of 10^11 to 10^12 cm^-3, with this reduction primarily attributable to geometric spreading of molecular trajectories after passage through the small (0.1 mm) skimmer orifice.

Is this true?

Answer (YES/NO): NO